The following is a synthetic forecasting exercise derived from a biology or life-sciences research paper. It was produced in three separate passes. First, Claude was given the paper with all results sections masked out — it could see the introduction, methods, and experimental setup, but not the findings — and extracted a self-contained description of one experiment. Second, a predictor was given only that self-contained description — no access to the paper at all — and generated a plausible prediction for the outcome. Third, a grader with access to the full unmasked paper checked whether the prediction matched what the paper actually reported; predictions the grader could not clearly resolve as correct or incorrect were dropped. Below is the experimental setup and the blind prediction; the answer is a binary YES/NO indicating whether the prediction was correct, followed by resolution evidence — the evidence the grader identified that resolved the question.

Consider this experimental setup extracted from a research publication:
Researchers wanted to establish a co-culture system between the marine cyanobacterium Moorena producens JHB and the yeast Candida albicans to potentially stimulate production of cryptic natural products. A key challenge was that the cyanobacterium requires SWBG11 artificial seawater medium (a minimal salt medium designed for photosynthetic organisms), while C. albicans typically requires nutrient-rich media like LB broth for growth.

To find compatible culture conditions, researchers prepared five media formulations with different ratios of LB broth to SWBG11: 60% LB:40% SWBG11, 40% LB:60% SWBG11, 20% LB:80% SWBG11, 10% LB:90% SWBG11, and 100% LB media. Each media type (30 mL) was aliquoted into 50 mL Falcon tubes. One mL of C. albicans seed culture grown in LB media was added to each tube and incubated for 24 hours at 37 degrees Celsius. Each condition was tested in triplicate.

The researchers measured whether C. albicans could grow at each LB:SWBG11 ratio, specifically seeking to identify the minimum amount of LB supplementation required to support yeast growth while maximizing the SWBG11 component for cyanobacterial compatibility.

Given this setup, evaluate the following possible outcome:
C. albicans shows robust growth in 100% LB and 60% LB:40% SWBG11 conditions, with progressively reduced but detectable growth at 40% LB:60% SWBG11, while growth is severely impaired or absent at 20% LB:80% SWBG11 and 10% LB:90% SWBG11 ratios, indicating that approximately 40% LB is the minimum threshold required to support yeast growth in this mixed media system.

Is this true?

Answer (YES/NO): NO